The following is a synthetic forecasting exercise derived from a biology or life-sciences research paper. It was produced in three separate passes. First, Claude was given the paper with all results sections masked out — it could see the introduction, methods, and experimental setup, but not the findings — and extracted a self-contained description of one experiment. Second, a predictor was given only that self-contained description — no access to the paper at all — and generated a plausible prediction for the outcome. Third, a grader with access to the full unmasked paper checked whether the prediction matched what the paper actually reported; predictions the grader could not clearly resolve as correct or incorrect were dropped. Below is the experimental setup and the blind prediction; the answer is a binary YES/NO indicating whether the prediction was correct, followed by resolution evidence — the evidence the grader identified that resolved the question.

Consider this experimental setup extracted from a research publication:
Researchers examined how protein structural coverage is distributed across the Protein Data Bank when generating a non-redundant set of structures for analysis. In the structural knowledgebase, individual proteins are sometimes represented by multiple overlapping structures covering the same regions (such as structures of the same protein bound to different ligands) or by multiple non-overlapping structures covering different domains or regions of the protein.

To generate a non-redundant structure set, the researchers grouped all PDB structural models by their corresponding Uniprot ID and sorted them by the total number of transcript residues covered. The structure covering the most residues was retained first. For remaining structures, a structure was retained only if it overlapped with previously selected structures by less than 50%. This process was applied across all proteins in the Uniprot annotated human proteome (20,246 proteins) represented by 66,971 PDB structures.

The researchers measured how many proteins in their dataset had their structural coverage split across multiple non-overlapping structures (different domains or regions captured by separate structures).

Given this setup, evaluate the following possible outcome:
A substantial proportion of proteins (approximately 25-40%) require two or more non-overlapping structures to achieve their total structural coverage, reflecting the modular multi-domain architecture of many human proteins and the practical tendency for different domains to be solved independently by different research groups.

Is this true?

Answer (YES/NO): NO